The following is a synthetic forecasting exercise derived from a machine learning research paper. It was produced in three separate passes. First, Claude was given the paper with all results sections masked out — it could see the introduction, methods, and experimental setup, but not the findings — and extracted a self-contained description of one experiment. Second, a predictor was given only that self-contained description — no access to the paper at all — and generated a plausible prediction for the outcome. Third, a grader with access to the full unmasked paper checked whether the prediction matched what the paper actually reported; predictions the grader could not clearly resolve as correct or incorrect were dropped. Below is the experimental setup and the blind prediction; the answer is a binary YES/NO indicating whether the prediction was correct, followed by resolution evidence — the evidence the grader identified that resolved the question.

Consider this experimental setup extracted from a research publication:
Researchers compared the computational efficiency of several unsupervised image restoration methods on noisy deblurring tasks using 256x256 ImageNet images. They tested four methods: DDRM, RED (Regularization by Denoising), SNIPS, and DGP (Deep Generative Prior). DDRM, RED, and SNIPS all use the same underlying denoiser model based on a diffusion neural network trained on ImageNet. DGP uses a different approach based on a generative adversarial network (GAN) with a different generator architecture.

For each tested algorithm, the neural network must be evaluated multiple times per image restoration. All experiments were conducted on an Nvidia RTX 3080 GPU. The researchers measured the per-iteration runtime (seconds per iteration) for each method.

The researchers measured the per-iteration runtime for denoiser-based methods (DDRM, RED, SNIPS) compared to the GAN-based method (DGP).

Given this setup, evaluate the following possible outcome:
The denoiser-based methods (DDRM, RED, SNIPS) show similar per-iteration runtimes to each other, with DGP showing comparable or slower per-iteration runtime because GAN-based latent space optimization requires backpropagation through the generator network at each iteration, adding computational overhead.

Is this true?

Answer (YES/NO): YES